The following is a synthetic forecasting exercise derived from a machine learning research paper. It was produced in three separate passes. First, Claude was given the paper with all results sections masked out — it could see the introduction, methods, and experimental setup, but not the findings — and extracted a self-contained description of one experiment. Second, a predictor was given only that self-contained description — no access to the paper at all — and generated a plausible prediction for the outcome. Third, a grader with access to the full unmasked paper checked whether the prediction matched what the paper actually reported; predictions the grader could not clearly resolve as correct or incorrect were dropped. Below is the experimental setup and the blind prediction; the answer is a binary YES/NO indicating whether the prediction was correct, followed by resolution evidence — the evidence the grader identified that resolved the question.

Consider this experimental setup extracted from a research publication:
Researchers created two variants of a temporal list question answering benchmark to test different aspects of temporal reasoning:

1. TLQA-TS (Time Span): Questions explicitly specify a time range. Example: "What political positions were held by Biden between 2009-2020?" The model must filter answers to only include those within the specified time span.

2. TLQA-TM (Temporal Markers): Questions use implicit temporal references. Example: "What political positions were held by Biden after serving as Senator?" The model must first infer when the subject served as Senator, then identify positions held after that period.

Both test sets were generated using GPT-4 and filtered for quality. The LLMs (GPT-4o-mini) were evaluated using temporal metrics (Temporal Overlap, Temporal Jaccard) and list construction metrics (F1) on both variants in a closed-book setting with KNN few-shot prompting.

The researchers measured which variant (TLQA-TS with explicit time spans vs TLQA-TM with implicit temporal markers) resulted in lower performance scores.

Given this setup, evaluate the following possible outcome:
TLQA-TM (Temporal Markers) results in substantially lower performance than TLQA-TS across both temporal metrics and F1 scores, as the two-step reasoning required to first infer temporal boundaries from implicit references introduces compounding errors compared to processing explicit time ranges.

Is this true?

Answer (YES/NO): YES